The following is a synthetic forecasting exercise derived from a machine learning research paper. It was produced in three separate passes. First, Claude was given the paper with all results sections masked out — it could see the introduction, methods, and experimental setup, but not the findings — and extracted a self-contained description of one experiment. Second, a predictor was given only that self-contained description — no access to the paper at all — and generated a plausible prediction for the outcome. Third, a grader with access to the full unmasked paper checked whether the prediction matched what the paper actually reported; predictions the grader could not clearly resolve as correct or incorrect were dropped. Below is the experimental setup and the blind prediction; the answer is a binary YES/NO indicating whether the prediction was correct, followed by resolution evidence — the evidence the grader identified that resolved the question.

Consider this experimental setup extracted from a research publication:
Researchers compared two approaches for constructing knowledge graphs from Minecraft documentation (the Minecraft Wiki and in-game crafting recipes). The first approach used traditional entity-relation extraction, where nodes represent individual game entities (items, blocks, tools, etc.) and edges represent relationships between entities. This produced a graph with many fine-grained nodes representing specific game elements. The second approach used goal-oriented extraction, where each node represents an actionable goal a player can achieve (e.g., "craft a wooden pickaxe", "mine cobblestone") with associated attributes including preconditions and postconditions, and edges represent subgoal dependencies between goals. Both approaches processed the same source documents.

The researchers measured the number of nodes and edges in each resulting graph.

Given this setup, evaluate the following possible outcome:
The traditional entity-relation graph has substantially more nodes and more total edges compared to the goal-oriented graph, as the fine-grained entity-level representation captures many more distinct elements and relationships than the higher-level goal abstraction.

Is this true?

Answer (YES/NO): YES